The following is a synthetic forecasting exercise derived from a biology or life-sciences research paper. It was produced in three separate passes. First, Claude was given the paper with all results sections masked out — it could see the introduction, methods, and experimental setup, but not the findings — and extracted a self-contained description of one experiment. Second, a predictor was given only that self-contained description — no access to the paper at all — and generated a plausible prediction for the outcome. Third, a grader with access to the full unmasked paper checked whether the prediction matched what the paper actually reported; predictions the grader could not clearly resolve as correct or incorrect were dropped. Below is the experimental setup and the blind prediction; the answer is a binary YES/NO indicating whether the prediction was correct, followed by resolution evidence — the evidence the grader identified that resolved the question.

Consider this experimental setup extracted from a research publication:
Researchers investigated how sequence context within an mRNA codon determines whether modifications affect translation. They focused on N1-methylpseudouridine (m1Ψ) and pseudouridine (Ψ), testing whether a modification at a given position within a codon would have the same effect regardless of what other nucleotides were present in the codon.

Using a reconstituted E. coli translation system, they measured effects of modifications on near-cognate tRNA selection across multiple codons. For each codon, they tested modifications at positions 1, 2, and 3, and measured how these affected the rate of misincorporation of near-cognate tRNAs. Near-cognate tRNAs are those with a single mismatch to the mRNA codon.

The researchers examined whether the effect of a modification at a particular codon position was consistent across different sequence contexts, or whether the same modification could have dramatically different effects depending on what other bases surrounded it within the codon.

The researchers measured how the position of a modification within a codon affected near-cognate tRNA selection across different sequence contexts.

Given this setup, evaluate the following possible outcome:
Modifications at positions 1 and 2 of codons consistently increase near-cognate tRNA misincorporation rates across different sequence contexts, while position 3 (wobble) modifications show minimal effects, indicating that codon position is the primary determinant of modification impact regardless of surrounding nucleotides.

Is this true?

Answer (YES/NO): NO